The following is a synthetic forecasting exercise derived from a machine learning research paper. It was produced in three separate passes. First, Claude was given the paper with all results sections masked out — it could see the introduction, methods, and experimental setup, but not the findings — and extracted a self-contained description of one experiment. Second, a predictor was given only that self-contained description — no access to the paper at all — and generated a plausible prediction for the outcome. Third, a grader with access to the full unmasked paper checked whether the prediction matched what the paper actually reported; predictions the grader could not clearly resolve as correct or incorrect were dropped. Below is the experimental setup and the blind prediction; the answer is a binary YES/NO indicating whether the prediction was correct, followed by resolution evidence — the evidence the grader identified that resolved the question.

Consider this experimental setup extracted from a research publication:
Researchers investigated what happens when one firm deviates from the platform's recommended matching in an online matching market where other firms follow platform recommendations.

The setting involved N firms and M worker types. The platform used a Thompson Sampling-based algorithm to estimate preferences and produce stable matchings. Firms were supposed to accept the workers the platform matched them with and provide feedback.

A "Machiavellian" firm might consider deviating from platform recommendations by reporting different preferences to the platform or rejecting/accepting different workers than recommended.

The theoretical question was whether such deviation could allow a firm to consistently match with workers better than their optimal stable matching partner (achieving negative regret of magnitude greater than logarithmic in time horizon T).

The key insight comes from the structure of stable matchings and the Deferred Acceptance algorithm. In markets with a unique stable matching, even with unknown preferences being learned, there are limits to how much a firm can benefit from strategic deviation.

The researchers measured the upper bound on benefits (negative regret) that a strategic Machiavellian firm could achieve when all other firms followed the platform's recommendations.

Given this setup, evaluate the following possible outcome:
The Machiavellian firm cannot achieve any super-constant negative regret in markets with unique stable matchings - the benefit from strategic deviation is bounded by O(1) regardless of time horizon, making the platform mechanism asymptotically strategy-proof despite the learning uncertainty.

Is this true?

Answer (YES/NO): NO